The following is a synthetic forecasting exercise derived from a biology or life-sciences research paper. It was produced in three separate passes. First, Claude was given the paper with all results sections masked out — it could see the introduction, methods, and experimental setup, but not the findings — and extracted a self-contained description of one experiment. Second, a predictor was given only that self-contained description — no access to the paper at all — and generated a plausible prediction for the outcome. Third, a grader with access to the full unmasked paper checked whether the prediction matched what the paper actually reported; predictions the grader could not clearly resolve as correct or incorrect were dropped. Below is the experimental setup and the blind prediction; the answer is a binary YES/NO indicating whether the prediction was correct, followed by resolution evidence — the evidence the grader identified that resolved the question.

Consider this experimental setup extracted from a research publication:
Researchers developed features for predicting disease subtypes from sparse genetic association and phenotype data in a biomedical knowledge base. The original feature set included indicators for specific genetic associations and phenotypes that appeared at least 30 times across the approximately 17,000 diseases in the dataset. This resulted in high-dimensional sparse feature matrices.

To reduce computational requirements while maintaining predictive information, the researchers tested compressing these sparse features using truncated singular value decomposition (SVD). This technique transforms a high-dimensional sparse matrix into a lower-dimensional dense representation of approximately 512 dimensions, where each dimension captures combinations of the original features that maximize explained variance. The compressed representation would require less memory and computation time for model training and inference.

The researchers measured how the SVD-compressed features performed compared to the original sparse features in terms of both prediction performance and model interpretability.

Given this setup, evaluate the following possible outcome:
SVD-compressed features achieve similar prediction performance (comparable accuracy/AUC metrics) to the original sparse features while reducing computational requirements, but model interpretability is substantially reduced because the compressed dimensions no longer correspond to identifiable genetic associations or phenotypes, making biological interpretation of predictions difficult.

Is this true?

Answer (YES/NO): YES